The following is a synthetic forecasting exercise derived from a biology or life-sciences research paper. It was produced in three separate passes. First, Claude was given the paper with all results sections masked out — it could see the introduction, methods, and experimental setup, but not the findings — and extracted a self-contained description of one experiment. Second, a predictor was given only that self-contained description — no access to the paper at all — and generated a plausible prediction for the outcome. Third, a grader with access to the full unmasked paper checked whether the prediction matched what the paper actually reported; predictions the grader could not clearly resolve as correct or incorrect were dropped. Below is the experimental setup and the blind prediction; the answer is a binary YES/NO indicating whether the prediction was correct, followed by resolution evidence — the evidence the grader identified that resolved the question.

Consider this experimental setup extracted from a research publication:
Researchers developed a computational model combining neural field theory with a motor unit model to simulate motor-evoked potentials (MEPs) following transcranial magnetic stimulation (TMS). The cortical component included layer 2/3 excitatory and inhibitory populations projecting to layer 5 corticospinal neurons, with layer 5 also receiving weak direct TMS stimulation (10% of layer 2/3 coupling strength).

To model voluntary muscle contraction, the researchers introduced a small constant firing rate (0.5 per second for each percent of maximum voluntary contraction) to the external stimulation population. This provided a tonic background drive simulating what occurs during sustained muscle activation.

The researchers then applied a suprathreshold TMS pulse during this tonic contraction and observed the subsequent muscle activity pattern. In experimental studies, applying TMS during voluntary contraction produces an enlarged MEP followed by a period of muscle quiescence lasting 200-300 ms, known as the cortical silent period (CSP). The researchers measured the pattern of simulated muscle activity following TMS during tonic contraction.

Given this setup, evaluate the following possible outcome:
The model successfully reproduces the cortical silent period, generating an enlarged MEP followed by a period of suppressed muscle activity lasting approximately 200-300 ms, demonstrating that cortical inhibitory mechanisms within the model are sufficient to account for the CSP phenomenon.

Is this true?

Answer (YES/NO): NO